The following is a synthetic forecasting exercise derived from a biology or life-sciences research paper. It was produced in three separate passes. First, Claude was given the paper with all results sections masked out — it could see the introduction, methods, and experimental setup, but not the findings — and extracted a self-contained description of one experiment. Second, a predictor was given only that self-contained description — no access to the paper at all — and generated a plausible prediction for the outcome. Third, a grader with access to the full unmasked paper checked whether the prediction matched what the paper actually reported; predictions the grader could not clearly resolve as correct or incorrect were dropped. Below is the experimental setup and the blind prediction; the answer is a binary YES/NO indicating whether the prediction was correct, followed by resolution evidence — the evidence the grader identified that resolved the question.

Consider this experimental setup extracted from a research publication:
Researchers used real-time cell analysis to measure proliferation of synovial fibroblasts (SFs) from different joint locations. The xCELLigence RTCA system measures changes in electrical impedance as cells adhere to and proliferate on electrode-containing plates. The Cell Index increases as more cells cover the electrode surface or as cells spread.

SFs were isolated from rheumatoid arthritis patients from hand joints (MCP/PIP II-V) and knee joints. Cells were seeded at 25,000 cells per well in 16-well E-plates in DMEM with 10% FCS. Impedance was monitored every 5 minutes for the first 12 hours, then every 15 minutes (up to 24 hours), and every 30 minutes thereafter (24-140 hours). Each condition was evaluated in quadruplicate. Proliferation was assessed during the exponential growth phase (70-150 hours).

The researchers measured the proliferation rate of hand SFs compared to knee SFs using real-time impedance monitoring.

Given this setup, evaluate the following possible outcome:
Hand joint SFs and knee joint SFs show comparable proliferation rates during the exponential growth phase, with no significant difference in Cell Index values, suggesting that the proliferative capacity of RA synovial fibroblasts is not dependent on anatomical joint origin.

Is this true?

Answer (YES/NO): YES